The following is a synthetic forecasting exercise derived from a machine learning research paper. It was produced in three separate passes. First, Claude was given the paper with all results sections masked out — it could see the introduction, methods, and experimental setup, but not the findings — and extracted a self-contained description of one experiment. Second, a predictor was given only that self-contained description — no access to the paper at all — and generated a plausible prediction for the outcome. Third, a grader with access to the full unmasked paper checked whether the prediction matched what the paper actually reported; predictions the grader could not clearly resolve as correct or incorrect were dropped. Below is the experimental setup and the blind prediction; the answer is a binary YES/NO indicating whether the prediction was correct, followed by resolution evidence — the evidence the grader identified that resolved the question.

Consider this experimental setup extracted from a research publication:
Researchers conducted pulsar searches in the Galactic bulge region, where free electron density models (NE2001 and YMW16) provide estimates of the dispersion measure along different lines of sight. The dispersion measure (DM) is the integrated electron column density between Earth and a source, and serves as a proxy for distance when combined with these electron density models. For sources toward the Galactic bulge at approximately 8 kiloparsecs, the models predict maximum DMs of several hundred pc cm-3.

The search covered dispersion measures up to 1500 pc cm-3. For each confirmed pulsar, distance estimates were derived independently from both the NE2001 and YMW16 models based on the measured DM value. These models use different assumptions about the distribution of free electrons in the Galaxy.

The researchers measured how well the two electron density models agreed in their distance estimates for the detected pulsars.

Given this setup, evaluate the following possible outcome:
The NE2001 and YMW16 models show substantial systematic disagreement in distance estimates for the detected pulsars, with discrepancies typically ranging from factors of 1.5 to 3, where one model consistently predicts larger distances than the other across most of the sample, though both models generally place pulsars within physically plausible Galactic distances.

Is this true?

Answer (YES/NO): NO